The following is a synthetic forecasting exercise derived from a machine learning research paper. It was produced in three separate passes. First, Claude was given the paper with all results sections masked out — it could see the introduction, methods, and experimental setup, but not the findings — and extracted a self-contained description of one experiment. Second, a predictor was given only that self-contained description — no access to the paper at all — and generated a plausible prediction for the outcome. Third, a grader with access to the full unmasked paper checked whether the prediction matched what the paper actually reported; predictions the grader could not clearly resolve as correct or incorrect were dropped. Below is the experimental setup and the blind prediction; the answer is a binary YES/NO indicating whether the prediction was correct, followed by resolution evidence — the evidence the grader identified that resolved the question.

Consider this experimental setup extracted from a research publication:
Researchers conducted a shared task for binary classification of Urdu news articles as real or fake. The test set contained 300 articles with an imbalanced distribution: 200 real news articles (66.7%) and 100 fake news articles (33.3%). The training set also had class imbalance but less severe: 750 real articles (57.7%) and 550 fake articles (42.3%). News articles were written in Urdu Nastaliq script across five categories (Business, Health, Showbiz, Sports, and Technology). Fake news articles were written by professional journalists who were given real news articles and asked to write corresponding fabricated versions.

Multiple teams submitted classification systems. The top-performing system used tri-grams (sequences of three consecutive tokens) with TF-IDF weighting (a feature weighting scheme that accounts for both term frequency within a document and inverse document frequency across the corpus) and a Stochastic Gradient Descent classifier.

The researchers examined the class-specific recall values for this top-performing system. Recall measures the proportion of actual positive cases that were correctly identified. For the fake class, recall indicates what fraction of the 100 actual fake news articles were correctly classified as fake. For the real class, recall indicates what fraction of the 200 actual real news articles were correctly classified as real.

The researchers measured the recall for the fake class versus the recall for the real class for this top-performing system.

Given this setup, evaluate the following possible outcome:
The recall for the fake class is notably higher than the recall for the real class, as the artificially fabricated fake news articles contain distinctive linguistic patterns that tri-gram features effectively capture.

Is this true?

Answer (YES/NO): NO